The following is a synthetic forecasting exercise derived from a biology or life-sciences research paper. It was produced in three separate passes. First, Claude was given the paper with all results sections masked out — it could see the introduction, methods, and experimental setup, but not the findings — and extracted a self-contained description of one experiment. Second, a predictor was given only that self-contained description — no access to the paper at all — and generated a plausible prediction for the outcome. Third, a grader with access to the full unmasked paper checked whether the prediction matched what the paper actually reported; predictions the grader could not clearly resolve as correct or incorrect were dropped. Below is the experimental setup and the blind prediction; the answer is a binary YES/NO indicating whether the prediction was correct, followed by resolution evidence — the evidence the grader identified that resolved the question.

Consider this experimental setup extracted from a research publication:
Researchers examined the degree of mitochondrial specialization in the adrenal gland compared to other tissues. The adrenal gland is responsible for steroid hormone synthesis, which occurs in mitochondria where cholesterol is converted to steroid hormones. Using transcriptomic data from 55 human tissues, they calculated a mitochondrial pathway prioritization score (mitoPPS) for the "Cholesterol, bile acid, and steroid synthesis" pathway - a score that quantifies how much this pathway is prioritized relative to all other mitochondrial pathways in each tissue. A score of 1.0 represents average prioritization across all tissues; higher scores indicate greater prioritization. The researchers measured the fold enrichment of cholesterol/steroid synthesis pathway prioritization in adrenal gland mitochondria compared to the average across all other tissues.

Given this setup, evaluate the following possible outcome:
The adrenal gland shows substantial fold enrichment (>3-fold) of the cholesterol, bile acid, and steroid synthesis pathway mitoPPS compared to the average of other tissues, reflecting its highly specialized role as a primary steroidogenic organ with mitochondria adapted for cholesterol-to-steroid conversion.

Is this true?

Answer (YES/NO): YES